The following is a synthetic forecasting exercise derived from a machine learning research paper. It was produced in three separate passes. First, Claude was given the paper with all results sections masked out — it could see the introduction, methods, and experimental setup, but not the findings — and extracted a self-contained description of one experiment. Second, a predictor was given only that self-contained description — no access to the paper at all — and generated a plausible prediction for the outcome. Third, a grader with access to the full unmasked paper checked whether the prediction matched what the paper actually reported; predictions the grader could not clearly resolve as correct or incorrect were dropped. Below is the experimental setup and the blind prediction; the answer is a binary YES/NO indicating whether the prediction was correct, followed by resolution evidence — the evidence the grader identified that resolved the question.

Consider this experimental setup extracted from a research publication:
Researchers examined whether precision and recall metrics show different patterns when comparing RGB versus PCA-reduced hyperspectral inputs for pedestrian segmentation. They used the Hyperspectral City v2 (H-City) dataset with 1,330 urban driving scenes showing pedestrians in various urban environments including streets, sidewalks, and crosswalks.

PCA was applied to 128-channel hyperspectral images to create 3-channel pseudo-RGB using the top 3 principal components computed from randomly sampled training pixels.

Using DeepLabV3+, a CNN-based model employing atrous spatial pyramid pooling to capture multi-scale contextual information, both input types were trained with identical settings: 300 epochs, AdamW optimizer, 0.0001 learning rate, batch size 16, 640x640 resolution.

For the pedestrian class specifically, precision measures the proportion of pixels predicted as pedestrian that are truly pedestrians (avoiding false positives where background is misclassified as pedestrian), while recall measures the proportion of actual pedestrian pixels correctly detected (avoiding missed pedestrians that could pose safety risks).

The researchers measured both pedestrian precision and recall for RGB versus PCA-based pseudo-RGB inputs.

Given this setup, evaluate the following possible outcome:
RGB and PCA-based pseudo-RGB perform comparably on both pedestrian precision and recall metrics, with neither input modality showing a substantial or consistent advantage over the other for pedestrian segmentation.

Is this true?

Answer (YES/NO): NO